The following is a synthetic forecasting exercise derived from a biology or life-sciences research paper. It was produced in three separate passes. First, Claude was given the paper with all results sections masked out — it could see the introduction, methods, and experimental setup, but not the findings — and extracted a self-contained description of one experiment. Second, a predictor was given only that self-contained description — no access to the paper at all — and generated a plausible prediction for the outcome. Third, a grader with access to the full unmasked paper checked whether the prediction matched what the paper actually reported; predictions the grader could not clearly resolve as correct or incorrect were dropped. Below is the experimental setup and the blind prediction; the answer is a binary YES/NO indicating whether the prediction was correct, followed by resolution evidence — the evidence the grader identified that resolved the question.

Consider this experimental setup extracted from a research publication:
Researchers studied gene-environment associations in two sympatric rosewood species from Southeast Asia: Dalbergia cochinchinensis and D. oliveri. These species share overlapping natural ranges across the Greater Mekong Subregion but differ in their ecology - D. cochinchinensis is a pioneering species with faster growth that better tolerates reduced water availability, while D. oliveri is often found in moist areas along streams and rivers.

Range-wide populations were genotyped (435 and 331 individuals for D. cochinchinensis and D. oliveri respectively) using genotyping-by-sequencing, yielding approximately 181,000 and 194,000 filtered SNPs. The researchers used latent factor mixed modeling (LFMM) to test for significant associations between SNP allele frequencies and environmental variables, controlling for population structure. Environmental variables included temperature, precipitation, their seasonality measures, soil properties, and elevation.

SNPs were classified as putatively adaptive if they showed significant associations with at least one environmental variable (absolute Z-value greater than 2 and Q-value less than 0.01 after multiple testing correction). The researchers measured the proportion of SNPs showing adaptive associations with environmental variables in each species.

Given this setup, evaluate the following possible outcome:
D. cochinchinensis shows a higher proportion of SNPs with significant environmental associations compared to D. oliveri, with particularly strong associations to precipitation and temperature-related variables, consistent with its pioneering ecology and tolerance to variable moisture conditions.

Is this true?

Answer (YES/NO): YES